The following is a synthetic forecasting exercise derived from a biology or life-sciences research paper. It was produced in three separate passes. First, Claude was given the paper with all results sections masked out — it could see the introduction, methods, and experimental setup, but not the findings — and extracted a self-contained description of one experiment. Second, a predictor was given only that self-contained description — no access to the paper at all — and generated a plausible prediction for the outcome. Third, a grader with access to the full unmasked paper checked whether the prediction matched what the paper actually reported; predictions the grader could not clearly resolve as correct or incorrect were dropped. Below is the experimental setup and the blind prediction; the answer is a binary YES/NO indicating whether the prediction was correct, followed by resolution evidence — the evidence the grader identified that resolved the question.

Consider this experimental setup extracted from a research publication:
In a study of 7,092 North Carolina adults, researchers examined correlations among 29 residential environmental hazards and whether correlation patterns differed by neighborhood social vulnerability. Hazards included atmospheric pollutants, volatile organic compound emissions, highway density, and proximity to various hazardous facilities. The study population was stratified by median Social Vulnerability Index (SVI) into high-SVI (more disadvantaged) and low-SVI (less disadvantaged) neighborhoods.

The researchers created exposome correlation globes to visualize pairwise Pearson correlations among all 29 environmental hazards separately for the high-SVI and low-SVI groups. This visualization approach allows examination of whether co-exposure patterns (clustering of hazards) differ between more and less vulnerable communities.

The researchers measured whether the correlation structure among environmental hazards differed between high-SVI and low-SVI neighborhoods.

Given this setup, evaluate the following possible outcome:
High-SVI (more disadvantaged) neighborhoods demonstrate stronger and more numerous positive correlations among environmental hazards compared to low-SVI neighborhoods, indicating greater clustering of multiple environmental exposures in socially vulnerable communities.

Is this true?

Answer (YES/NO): YES